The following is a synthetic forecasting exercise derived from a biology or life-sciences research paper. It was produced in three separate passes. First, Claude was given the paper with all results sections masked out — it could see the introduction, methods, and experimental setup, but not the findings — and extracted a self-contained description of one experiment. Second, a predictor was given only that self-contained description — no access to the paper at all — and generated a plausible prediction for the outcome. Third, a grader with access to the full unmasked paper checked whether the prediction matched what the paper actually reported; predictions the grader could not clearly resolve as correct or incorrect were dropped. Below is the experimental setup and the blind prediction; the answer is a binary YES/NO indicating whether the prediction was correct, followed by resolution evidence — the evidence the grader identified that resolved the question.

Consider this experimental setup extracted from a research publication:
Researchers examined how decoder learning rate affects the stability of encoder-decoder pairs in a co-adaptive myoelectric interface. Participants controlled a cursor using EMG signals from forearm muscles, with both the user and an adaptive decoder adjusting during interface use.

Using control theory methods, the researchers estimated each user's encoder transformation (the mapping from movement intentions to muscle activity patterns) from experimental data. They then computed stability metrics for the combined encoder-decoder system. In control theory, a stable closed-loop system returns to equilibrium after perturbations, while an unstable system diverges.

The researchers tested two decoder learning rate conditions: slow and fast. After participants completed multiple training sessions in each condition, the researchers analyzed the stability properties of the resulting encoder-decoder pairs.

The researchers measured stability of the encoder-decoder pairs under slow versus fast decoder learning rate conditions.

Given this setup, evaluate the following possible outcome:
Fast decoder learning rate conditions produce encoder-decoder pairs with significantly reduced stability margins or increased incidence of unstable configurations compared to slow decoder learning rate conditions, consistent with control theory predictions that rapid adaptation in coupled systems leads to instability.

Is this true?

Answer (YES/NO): YES